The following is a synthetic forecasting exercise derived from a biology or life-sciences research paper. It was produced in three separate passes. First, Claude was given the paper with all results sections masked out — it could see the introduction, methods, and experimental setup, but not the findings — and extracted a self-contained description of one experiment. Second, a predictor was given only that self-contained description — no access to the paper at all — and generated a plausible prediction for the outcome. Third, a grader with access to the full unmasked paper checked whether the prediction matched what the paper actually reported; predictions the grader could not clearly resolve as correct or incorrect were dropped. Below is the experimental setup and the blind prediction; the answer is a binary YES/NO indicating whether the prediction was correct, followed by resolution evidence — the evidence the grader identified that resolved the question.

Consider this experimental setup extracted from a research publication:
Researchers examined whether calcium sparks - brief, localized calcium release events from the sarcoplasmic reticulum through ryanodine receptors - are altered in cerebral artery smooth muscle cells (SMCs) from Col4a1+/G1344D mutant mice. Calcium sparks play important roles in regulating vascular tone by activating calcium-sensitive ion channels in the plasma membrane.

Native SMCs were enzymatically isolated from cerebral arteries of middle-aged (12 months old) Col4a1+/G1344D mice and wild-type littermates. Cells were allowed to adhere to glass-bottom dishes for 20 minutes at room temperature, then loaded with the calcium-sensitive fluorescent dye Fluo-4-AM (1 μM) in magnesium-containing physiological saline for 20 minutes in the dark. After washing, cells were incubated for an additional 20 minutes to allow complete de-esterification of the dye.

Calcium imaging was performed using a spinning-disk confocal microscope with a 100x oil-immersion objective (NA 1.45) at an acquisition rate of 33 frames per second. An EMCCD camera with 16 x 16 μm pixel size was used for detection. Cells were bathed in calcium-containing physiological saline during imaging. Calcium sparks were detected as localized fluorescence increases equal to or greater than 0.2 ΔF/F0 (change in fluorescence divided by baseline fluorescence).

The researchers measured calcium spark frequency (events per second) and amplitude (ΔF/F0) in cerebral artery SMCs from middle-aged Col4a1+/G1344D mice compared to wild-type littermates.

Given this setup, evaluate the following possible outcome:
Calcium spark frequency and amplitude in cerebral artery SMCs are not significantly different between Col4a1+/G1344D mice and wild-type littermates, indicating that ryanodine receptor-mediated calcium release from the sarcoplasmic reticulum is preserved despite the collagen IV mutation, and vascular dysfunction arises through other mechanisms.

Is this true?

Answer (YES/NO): NO